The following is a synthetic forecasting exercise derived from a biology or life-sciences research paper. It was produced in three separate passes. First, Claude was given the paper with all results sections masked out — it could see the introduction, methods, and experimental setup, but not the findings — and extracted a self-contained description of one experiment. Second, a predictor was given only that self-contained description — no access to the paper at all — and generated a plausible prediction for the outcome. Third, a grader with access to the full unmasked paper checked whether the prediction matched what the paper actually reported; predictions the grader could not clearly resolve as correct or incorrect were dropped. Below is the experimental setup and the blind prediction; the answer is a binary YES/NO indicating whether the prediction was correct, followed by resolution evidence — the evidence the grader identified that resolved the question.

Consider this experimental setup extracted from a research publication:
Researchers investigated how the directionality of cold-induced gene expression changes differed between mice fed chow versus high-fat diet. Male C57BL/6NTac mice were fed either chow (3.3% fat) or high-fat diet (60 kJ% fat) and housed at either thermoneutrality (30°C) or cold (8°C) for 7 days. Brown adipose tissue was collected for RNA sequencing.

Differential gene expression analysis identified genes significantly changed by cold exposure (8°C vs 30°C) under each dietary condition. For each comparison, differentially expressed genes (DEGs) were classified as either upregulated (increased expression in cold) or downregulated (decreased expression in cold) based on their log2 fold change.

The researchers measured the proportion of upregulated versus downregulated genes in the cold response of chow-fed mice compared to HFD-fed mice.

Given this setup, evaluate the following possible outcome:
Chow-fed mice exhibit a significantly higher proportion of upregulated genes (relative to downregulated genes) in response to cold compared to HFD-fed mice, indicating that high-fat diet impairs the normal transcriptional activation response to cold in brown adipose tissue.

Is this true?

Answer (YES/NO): YES